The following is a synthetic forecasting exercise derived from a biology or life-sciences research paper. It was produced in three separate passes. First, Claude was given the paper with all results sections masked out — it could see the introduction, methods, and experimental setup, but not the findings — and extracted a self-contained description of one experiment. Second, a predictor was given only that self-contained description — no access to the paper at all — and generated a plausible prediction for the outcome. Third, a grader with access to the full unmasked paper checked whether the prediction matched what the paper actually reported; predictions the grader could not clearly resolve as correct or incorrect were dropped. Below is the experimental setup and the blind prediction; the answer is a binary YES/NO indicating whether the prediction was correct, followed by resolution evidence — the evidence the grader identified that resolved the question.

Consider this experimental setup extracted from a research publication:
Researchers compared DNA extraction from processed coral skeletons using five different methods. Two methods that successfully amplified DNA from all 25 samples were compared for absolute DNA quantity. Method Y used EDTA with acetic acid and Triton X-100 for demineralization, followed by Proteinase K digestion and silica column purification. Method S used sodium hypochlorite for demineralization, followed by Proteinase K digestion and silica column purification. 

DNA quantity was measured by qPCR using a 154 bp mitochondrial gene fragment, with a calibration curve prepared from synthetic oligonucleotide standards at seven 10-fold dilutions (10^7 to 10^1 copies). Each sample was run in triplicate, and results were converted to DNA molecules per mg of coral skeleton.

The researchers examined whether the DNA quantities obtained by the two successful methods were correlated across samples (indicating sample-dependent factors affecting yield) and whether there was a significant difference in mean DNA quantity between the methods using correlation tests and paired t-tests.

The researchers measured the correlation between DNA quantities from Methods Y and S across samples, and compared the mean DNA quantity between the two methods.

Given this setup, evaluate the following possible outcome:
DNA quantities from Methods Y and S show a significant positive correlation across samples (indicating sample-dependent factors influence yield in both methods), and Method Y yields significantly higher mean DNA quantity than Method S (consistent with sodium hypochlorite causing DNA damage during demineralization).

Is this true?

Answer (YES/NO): YES